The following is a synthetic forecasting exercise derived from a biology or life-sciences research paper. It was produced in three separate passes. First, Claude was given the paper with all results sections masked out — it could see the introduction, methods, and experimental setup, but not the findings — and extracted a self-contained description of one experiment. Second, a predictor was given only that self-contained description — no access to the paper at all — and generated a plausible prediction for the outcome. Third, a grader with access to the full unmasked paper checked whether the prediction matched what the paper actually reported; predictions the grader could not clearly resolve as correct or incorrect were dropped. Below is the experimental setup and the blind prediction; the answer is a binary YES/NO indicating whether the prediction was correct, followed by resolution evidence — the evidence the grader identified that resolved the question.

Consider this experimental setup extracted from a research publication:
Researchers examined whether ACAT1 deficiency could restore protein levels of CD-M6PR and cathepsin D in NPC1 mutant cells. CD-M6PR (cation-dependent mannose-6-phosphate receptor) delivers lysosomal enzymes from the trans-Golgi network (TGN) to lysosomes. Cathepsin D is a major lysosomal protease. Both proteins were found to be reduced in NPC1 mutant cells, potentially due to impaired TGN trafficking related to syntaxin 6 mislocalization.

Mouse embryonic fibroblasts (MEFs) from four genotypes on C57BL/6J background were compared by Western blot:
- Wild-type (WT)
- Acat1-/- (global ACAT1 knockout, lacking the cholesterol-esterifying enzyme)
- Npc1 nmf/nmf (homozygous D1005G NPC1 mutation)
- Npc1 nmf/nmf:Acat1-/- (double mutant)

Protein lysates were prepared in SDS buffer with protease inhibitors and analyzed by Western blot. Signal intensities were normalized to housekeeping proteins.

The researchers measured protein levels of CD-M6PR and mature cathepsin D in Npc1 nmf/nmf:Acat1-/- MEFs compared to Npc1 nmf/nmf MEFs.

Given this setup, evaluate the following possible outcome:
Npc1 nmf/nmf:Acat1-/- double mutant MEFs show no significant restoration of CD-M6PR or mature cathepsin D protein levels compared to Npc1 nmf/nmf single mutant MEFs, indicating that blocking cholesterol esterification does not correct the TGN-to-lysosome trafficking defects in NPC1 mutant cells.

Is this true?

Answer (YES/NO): NO